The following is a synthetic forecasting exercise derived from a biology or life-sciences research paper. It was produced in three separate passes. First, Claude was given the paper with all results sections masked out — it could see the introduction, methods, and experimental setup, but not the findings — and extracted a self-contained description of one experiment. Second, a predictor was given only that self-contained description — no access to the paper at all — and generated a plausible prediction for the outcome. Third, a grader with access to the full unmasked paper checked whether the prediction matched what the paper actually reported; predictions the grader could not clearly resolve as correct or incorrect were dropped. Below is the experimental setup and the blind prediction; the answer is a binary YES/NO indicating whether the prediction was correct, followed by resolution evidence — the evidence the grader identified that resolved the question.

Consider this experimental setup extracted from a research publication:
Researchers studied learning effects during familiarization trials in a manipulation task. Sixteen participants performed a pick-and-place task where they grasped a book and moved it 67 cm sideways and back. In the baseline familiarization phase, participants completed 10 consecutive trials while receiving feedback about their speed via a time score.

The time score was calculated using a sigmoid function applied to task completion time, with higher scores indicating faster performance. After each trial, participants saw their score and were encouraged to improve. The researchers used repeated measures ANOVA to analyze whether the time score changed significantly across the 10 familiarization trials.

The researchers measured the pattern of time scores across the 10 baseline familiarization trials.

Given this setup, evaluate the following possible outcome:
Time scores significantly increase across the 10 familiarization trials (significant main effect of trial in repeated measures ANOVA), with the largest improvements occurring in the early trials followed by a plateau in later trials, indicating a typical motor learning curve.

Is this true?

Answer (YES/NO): NO